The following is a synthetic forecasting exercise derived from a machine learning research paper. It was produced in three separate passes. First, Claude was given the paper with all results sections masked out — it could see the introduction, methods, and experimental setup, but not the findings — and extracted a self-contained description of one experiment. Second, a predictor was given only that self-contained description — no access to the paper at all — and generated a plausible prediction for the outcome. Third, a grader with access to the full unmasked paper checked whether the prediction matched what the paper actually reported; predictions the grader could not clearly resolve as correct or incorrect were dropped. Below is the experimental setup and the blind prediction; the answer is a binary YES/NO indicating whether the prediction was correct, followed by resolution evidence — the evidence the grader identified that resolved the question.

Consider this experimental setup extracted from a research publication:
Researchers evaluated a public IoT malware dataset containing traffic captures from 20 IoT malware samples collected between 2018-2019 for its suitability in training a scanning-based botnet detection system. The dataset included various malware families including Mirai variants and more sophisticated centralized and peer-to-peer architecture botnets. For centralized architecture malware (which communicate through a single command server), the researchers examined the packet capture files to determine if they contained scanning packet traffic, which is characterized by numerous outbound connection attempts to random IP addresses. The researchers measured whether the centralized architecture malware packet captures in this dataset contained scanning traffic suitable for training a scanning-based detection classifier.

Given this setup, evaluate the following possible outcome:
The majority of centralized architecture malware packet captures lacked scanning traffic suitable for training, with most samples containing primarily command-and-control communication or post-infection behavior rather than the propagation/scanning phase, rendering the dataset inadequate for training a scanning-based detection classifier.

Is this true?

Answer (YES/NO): YES